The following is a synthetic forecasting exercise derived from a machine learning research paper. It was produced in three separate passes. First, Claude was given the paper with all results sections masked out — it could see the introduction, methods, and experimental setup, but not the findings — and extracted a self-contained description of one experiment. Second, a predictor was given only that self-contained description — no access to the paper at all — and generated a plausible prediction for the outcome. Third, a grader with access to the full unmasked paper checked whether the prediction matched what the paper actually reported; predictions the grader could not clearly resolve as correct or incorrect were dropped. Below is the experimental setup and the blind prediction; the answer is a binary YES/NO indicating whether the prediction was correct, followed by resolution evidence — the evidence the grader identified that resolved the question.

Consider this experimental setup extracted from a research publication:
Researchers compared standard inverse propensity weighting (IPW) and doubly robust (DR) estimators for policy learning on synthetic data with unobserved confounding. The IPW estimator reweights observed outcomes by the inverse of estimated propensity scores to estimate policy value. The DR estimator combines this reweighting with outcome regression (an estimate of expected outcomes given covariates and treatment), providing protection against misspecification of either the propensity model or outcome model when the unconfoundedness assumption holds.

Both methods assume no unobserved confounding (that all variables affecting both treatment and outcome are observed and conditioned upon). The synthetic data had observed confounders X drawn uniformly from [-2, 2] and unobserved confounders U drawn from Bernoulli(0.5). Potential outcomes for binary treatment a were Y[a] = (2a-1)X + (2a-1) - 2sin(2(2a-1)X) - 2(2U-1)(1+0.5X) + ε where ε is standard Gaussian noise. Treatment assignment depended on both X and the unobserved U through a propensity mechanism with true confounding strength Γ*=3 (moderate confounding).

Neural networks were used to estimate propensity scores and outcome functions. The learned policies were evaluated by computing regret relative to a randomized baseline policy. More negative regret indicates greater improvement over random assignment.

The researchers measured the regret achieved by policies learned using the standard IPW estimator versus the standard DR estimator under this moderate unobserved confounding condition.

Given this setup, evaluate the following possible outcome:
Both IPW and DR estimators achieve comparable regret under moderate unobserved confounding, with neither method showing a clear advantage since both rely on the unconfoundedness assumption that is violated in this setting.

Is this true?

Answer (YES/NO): YES